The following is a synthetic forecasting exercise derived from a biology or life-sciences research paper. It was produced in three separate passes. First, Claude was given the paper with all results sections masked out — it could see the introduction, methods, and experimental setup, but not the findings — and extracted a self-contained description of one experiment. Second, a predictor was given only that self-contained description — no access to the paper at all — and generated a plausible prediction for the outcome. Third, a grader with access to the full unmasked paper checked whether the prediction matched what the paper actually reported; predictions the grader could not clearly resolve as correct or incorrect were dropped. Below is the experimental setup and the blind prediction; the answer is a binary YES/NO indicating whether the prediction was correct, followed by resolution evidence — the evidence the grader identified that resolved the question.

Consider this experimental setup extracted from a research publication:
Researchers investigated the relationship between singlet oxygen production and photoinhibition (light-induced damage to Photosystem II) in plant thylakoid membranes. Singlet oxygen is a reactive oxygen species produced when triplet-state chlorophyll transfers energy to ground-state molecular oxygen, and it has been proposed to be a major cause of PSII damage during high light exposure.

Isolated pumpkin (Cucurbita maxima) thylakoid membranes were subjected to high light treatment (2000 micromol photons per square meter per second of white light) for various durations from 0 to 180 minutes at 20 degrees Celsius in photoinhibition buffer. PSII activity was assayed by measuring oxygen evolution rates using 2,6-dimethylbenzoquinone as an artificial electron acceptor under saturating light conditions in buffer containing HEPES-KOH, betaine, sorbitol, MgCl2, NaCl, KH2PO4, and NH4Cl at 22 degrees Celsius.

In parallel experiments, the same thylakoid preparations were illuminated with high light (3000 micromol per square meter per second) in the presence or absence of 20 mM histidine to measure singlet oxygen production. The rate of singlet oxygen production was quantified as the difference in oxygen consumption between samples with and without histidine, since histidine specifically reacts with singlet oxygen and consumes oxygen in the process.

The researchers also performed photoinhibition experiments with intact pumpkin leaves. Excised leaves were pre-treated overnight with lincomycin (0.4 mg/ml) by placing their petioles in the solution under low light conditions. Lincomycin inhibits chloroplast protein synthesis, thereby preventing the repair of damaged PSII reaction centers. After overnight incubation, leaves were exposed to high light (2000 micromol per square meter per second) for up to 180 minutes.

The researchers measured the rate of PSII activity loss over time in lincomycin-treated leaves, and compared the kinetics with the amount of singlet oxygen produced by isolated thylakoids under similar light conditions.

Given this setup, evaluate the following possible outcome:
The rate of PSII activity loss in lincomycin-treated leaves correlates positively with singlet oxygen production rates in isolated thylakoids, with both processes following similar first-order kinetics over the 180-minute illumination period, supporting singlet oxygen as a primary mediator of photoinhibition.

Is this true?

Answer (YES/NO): NO